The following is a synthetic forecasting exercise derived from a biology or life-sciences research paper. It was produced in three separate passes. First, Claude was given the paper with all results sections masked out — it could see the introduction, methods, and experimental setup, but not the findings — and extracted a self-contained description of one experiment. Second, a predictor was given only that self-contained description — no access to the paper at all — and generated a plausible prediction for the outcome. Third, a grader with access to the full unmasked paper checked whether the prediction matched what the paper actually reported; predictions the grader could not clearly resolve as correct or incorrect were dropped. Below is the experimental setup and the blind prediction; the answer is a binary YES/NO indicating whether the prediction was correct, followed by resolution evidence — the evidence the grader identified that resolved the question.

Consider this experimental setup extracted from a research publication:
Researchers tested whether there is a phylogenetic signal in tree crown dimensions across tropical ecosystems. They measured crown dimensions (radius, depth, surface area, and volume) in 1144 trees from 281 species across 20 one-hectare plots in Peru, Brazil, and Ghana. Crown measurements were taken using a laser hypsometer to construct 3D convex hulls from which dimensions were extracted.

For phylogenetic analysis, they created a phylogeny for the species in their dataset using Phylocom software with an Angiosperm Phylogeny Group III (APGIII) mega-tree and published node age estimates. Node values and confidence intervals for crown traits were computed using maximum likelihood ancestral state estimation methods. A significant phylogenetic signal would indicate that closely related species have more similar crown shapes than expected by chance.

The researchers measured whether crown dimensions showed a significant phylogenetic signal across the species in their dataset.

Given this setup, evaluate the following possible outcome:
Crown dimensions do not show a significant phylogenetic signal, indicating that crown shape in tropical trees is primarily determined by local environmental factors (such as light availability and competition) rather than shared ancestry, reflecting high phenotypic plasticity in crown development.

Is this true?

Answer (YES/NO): NO